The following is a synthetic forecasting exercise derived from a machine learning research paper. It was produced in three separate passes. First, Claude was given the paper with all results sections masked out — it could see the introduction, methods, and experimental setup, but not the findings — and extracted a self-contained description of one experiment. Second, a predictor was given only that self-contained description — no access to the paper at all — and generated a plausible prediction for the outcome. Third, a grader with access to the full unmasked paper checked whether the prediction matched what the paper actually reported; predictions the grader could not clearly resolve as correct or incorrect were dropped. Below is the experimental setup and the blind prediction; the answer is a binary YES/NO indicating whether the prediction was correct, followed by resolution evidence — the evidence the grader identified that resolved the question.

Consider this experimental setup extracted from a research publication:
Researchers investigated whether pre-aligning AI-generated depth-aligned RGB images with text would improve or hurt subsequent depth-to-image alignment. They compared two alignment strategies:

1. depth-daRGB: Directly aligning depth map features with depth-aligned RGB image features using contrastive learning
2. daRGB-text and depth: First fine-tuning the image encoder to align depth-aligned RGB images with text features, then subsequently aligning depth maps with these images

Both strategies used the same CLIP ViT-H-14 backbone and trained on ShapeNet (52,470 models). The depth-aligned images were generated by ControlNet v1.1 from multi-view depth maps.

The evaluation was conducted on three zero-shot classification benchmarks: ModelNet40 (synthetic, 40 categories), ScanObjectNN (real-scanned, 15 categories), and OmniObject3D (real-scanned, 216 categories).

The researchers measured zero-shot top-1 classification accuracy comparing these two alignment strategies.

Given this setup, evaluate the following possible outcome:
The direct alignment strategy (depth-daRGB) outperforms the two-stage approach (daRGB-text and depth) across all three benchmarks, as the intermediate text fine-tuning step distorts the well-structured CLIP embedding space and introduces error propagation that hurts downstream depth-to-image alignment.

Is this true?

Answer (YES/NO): YES